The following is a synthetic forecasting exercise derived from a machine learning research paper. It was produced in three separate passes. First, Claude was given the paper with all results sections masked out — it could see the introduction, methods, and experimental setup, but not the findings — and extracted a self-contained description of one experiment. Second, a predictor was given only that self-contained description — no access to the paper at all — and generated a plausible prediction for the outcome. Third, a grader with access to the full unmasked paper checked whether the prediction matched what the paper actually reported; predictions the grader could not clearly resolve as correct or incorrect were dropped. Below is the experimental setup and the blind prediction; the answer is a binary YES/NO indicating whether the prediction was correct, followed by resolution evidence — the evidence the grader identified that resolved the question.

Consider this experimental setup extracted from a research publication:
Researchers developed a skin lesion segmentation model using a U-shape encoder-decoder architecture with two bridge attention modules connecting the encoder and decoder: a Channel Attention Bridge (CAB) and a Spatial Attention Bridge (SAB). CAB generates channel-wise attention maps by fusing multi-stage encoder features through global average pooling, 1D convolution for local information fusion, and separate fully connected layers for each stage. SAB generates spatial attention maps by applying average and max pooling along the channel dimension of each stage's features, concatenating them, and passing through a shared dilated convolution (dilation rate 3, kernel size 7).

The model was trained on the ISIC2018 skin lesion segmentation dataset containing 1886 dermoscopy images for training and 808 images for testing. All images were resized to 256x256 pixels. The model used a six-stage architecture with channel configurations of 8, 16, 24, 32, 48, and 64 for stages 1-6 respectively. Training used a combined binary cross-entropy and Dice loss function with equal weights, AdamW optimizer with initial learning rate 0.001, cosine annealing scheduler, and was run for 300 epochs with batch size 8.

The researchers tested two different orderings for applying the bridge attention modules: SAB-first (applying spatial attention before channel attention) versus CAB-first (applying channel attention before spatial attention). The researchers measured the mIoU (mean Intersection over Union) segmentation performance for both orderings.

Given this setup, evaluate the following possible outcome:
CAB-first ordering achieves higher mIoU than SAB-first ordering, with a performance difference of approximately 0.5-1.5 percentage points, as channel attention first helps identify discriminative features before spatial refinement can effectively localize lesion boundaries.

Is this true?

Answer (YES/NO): NO